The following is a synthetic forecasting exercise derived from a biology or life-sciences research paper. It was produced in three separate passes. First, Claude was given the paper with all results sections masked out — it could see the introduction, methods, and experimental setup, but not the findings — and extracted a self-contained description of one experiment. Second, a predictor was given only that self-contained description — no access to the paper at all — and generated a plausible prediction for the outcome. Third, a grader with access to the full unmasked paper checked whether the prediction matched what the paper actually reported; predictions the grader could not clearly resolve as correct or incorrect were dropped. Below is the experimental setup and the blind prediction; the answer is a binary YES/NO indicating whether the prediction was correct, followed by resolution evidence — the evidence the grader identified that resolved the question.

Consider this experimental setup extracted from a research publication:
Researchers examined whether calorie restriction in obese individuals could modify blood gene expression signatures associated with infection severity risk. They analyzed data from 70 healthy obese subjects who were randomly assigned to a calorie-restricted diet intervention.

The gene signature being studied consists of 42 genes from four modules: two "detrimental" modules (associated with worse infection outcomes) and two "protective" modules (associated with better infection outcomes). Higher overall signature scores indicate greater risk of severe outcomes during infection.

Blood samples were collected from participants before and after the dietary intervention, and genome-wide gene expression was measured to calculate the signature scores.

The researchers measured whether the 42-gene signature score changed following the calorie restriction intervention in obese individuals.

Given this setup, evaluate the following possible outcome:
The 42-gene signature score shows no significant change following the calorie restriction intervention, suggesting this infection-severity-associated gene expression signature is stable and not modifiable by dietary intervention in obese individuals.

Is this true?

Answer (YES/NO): NO